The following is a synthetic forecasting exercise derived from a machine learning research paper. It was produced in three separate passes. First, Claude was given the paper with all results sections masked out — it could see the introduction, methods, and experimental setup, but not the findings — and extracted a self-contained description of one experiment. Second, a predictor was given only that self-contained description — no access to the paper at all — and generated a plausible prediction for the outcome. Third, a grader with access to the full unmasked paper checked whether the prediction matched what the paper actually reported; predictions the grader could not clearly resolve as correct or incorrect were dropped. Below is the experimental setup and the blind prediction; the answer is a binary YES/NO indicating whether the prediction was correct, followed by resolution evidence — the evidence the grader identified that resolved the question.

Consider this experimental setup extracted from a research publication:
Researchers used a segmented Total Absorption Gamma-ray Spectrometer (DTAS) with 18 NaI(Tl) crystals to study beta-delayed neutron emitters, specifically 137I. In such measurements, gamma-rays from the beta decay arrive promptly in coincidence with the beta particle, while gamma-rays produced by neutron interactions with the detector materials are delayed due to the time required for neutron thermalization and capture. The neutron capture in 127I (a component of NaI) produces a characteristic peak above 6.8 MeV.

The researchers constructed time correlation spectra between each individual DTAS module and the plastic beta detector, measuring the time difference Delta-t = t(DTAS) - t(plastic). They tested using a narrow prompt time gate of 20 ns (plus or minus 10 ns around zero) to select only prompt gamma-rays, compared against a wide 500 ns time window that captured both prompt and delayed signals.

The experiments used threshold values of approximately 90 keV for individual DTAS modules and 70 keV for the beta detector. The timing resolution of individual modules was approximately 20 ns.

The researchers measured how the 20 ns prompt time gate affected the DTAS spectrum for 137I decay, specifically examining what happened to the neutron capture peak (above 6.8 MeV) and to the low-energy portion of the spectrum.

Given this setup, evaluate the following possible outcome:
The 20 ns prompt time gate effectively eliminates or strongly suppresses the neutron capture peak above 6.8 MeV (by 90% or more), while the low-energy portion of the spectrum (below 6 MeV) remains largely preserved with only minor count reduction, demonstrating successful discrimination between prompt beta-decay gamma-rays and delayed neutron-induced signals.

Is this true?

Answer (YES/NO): NO